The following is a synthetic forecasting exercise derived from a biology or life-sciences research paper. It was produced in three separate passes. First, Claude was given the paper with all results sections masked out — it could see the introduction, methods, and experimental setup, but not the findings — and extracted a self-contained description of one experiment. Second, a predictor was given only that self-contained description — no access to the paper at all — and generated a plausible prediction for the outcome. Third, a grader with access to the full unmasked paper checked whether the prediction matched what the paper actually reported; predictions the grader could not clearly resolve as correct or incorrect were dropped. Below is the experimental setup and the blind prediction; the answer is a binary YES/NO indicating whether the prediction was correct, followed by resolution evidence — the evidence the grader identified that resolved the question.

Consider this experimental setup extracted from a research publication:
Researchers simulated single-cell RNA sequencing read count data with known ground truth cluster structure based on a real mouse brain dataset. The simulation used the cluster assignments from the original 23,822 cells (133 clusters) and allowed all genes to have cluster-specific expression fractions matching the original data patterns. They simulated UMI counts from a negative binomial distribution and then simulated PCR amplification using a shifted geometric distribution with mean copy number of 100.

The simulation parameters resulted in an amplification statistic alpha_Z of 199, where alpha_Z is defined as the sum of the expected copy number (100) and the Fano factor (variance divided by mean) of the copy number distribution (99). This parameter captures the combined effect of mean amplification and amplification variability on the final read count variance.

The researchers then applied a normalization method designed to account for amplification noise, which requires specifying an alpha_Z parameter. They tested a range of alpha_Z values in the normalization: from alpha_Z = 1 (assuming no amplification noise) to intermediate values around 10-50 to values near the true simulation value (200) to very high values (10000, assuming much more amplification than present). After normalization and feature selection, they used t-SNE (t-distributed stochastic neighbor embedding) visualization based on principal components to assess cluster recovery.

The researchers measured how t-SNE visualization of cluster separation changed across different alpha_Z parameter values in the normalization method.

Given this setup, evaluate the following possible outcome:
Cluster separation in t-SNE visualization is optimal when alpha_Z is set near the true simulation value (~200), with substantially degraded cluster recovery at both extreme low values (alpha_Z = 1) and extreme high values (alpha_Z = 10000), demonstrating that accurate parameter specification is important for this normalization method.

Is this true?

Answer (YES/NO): NO